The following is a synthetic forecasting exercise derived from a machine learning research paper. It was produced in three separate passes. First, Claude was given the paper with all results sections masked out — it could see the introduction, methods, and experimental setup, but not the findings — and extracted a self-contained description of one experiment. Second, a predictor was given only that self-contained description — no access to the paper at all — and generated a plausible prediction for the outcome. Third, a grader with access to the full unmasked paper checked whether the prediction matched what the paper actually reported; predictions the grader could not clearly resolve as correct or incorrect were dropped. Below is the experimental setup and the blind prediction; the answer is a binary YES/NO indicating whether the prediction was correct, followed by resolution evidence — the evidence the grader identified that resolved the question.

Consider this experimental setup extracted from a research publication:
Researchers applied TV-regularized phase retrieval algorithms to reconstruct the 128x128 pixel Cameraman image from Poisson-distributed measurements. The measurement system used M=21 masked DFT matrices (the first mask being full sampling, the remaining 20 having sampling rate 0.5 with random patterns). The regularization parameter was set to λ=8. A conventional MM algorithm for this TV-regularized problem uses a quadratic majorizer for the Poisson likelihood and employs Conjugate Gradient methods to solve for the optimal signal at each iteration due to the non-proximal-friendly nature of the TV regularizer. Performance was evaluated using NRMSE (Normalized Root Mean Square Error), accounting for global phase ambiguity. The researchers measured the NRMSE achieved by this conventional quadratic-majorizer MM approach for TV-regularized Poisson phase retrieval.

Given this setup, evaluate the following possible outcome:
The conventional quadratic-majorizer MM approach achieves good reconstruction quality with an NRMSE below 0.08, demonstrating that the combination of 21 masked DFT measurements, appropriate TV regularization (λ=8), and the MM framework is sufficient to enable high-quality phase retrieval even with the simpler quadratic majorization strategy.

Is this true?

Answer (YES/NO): YES